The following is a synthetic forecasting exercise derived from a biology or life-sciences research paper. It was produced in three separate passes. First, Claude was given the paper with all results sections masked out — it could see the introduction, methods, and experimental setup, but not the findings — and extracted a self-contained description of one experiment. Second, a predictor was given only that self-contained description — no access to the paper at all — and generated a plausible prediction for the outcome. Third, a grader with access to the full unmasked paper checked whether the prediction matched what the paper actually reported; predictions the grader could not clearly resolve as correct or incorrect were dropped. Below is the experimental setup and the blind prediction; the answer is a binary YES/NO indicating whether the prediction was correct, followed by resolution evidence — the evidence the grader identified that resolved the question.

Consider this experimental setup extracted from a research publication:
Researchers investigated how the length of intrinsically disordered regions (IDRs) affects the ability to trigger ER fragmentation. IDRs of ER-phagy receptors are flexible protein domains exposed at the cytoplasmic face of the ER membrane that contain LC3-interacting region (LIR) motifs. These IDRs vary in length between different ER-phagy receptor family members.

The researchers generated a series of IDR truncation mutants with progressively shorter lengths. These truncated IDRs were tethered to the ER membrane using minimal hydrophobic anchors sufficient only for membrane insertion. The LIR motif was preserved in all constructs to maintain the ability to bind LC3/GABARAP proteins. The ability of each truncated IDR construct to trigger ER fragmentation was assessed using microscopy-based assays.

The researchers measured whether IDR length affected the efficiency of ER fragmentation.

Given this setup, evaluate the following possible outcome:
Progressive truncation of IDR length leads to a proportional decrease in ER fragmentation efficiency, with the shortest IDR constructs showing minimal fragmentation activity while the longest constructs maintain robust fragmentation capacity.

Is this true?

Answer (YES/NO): NO